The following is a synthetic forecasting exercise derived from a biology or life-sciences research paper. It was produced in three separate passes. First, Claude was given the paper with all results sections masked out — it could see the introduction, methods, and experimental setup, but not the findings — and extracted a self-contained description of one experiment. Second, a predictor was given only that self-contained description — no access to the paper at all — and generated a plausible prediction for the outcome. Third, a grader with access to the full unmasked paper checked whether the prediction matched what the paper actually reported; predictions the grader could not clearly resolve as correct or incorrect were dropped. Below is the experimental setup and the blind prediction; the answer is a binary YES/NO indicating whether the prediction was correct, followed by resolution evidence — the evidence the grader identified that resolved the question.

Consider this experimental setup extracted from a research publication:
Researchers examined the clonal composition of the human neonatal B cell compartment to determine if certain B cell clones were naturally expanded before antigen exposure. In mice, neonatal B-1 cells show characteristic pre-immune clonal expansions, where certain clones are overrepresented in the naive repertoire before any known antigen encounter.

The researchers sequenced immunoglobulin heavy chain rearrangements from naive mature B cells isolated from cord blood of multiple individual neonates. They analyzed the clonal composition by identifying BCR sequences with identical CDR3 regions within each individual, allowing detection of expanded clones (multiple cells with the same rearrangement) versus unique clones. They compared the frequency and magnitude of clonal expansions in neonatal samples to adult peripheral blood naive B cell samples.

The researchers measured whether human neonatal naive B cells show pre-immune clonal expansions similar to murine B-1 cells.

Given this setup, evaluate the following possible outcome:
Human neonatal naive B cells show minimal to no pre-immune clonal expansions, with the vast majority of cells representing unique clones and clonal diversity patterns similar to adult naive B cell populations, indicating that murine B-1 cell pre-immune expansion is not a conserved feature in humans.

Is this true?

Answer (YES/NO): NO